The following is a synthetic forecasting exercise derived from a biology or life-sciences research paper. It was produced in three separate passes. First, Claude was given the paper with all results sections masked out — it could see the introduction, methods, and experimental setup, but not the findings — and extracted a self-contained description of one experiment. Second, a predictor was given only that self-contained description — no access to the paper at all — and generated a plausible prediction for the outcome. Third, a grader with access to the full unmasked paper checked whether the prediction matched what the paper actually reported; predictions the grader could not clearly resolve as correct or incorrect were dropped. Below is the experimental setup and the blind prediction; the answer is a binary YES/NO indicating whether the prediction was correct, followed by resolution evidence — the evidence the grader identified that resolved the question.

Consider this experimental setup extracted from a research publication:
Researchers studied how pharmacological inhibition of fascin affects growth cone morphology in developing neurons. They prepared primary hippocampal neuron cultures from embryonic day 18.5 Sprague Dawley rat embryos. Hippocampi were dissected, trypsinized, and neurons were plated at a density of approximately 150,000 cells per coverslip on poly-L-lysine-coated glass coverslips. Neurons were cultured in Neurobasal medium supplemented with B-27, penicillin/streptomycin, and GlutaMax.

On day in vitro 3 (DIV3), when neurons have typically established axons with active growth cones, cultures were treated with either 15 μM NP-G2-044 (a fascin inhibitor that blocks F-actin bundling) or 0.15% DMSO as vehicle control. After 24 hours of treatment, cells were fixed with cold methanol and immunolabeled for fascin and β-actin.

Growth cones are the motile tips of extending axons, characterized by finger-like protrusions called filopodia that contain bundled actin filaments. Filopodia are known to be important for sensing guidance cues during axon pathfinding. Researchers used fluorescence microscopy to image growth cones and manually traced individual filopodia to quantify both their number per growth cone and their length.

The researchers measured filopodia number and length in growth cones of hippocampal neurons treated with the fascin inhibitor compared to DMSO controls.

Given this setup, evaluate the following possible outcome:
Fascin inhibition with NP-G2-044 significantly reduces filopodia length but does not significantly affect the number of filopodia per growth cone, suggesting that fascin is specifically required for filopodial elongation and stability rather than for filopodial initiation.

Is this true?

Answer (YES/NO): NO